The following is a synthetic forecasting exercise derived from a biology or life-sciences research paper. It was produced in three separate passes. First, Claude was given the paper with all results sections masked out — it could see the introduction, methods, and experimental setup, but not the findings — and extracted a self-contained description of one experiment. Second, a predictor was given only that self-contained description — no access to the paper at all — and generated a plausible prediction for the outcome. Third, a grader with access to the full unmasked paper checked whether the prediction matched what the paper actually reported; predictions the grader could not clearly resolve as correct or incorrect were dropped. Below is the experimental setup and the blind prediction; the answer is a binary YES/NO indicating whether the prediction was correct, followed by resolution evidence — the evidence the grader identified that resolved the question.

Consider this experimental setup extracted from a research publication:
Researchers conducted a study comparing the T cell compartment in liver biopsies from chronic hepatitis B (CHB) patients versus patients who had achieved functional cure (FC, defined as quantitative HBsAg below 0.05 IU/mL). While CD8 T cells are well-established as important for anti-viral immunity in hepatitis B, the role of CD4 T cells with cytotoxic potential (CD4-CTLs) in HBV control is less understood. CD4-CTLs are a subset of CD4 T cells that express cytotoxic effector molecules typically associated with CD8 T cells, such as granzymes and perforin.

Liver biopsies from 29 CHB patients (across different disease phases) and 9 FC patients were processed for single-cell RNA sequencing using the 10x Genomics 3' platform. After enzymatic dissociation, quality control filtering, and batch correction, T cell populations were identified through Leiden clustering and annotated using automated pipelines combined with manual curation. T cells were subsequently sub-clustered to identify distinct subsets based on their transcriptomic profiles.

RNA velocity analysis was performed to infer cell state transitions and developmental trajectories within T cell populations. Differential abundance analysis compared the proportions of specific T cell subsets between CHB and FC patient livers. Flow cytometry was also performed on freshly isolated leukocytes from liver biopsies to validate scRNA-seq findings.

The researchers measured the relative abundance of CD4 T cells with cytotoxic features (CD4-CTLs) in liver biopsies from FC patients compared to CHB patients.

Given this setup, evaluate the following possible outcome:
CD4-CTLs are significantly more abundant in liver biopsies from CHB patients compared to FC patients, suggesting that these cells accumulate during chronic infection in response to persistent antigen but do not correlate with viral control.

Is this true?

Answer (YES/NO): NO